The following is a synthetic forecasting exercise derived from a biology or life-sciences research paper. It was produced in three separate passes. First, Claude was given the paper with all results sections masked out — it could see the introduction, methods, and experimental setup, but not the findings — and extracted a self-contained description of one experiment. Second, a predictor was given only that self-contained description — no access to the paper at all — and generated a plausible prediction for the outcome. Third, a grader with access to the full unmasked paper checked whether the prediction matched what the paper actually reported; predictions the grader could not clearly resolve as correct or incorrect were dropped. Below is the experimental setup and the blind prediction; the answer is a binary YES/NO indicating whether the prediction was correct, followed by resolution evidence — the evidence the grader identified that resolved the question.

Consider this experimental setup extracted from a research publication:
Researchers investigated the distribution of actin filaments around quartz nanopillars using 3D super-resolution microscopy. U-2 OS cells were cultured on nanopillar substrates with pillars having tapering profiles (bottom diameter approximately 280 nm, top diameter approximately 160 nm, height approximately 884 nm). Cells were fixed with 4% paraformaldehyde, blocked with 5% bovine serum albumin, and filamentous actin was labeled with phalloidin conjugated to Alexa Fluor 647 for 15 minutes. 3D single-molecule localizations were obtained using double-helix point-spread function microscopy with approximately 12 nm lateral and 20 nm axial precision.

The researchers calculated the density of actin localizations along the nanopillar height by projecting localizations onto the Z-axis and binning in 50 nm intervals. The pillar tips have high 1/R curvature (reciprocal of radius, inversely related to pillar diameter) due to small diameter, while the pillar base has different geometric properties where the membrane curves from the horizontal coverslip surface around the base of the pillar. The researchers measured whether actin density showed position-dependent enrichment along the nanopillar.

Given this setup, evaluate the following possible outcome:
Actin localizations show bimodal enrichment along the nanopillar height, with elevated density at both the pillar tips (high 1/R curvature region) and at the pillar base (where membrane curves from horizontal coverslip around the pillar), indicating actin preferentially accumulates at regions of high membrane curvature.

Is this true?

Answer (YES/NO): NO